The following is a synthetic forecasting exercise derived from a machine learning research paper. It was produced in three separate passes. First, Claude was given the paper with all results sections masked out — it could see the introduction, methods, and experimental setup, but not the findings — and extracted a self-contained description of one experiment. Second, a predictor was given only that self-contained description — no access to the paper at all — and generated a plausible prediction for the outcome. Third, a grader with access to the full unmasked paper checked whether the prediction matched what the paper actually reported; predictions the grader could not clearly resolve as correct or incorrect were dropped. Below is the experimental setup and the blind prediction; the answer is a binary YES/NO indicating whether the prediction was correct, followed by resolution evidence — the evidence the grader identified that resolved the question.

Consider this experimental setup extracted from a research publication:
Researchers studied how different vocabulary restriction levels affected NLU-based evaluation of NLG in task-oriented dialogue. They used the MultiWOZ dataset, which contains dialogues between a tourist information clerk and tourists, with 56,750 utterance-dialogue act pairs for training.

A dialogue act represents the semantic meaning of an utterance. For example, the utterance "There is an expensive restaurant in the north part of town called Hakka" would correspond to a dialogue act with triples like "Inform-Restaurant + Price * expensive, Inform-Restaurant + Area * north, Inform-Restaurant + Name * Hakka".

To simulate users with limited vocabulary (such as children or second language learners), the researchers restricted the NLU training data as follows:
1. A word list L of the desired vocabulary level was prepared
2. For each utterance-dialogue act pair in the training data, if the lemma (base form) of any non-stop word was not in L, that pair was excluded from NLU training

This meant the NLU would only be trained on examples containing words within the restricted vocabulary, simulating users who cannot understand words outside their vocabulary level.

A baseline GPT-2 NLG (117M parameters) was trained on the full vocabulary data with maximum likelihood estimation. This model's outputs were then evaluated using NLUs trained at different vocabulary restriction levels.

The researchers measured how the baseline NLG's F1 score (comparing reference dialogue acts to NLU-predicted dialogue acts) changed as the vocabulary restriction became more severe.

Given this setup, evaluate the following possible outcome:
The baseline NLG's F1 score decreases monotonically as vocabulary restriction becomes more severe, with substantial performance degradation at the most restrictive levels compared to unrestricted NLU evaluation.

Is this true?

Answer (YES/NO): NO